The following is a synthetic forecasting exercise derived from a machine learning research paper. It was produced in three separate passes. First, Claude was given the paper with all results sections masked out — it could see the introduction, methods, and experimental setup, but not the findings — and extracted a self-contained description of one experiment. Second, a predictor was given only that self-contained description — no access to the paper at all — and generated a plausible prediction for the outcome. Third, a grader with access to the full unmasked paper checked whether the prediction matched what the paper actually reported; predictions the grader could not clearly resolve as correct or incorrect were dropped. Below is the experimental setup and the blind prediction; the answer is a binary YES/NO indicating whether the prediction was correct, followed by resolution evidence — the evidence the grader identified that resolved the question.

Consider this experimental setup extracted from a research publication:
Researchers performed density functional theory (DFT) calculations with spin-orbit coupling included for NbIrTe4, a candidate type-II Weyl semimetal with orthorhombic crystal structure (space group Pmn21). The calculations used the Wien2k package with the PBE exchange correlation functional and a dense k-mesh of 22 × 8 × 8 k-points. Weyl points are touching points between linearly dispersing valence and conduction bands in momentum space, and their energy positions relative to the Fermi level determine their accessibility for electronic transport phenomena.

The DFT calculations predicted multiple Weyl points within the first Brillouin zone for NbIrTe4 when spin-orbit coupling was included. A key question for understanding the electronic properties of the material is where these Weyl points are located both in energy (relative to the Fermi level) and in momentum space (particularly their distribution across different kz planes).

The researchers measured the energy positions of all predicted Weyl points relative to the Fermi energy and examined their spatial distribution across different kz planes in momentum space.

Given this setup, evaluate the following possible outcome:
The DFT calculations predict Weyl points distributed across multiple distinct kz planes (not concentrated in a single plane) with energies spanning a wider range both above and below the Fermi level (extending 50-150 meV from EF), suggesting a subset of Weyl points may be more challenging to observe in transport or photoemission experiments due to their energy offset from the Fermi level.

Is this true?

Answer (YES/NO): NO